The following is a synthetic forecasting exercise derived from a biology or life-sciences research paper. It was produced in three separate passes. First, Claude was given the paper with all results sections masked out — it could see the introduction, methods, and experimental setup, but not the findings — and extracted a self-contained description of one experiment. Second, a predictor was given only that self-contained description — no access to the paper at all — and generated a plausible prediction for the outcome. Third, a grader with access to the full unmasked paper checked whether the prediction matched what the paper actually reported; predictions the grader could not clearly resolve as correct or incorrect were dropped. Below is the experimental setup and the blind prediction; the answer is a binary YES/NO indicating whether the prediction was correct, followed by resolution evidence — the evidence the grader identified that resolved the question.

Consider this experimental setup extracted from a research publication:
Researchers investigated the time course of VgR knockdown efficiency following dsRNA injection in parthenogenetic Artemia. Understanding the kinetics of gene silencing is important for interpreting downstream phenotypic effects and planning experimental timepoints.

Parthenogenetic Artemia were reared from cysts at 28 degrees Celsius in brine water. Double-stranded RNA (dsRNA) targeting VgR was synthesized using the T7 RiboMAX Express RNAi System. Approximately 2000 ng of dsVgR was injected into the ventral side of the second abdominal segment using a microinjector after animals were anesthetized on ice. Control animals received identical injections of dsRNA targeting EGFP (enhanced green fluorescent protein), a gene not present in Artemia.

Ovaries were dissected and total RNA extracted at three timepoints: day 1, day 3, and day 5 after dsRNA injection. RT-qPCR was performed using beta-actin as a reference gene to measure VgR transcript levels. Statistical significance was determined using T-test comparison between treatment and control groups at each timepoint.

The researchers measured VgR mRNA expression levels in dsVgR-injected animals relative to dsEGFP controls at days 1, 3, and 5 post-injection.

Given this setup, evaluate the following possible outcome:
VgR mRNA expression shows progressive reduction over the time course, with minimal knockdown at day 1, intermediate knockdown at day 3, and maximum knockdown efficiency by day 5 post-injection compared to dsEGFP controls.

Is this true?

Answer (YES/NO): NO